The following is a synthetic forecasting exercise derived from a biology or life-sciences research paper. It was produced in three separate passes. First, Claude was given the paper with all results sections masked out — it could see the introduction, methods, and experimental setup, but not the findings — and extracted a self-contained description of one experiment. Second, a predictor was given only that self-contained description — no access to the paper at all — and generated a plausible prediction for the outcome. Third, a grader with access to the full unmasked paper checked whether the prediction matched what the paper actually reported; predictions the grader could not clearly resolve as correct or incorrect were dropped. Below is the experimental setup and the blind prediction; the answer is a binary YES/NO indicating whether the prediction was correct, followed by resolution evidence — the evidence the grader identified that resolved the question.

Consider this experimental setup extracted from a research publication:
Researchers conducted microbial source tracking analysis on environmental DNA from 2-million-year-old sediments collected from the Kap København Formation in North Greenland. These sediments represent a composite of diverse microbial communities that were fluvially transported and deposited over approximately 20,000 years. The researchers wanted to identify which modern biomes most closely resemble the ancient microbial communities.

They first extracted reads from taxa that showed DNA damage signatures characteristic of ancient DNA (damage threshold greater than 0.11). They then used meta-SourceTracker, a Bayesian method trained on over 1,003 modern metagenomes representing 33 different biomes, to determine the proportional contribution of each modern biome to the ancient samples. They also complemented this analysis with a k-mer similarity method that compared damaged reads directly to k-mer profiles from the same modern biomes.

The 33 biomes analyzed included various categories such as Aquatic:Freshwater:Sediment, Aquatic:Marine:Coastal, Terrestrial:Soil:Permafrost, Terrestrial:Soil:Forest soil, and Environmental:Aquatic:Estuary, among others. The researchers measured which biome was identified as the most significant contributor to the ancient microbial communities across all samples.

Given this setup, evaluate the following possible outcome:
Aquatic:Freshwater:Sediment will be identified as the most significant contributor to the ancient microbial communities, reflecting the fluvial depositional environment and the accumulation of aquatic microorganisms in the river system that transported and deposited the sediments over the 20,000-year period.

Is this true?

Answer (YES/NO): YES